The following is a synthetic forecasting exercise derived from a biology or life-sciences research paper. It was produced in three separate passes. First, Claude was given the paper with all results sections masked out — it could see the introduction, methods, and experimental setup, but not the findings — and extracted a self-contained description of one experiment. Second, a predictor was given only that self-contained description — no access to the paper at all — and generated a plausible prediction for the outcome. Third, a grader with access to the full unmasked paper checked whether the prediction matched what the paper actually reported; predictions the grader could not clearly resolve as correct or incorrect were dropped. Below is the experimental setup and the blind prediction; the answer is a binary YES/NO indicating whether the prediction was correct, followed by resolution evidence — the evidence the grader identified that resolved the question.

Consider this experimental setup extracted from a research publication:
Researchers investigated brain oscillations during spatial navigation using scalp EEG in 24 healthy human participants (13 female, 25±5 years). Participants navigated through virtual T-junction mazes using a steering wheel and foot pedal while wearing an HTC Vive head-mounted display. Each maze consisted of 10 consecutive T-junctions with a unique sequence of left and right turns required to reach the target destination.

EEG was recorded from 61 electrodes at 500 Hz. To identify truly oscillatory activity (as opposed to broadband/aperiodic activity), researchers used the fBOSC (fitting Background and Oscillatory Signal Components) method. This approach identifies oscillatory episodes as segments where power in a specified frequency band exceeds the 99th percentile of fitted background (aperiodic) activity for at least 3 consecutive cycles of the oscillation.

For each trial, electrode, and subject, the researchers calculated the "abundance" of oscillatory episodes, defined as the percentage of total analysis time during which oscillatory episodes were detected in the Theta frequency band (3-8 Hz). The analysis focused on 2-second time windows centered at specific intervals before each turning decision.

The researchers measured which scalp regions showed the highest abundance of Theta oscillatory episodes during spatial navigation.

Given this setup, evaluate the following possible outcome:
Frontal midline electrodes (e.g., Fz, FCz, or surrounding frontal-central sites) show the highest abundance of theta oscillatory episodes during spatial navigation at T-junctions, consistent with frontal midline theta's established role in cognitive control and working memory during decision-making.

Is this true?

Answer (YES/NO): YES